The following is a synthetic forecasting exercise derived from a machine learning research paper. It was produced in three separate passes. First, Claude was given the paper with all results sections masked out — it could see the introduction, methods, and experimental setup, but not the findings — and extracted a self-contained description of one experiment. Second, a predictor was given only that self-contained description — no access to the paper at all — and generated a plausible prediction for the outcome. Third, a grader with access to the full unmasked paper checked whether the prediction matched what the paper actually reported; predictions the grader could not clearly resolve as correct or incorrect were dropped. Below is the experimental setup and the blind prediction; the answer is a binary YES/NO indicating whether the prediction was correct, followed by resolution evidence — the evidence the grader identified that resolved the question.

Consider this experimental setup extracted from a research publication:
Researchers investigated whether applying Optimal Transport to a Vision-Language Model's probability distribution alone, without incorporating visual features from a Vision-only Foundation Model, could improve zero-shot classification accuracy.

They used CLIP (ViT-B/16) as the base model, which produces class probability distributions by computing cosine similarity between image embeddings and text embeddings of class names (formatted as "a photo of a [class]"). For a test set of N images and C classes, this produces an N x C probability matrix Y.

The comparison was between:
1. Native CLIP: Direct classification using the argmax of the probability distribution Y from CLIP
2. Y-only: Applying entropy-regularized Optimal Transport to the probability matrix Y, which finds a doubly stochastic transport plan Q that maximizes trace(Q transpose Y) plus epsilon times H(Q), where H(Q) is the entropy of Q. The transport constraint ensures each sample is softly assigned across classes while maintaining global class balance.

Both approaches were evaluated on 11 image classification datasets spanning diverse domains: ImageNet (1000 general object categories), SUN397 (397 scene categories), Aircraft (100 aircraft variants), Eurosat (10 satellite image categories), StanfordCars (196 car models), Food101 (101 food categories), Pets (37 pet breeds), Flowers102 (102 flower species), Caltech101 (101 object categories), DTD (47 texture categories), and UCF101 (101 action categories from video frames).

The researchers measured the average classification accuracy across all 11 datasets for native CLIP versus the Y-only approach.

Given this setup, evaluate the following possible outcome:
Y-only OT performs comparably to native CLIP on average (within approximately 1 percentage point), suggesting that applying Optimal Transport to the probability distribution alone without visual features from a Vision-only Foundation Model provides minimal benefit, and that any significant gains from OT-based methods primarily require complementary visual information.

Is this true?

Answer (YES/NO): YES